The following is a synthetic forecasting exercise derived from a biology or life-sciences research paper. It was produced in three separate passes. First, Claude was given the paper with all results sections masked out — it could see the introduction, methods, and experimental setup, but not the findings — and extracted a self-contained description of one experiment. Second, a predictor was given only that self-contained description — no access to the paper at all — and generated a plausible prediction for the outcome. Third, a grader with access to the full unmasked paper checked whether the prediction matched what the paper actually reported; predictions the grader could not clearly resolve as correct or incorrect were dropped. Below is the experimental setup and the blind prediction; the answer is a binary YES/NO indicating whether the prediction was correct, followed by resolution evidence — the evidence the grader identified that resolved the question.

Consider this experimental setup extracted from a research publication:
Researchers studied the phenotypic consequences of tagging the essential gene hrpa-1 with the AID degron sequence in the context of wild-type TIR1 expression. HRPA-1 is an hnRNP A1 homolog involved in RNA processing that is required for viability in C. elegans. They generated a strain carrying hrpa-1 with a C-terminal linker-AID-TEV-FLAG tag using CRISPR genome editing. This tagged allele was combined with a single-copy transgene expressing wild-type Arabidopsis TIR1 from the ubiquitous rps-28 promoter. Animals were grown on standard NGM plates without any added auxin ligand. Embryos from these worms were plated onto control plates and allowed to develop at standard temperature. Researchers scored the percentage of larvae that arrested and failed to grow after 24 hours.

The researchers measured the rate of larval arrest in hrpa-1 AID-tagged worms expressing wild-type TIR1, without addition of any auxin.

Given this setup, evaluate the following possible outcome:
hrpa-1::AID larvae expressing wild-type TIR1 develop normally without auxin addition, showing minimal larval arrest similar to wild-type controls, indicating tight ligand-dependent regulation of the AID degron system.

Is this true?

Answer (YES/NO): NO